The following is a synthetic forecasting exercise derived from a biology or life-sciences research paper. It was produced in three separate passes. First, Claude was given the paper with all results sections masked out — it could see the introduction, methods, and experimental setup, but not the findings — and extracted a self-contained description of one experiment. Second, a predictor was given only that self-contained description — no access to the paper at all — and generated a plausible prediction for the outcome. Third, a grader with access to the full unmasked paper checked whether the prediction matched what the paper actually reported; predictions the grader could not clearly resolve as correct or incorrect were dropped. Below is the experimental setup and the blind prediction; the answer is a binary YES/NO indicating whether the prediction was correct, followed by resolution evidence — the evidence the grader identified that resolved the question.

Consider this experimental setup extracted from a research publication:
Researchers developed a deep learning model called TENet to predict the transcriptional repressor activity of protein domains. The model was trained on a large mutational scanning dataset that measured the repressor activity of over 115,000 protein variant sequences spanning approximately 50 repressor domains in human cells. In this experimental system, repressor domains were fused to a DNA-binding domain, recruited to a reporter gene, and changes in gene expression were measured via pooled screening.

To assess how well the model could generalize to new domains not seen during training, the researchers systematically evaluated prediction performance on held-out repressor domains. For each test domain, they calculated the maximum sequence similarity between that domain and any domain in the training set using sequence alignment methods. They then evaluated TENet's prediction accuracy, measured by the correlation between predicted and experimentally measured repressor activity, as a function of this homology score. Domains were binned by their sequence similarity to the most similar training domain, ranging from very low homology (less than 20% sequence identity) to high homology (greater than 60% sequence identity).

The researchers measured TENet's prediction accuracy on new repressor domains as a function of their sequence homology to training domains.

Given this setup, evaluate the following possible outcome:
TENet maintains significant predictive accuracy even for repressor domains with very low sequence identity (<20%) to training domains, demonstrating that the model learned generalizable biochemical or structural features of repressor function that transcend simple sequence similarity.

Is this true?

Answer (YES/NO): NO